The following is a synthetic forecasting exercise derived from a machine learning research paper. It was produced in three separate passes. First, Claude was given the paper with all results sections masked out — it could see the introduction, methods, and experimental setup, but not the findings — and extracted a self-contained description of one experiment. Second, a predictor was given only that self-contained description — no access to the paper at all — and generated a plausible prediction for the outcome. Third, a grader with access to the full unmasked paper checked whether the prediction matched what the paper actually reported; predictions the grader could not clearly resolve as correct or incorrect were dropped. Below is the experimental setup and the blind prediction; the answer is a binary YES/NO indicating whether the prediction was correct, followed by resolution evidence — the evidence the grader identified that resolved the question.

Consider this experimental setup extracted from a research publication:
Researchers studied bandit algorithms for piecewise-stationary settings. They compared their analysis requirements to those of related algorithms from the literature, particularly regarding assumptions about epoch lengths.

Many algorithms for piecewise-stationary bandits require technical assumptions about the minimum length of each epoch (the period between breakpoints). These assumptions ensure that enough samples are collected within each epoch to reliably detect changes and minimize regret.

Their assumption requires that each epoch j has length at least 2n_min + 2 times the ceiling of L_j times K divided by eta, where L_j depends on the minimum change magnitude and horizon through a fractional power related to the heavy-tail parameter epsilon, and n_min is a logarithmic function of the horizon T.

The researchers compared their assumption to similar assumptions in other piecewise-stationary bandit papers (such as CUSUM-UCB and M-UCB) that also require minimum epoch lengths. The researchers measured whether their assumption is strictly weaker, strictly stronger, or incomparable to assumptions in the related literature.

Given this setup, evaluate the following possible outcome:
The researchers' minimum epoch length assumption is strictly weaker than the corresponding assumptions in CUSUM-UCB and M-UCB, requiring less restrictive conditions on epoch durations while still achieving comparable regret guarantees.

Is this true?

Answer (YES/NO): NO